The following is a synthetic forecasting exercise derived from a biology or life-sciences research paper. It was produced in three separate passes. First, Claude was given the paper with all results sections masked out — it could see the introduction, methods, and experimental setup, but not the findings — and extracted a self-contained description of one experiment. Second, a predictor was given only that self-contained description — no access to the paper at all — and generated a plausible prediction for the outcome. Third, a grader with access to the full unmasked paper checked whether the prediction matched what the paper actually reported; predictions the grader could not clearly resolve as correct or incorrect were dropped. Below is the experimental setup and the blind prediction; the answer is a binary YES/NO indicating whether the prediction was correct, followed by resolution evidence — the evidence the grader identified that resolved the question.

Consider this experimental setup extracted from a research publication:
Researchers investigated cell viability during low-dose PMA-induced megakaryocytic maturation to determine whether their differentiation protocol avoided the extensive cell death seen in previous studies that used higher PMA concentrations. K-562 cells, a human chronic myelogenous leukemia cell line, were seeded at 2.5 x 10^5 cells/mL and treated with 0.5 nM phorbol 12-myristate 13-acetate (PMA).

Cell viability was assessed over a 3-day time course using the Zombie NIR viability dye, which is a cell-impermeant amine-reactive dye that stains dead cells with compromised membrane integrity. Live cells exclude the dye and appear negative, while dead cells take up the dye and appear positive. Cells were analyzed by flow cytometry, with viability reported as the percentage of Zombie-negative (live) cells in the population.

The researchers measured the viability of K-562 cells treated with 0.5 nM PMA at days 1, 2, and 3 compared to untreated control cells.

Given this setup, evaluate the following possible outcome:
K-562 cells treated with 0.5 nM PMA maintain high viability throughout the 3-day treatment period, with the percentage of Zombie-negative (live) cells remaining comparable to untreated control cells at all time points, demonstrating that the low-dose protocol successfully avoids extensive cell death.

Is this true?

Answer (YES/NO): YES